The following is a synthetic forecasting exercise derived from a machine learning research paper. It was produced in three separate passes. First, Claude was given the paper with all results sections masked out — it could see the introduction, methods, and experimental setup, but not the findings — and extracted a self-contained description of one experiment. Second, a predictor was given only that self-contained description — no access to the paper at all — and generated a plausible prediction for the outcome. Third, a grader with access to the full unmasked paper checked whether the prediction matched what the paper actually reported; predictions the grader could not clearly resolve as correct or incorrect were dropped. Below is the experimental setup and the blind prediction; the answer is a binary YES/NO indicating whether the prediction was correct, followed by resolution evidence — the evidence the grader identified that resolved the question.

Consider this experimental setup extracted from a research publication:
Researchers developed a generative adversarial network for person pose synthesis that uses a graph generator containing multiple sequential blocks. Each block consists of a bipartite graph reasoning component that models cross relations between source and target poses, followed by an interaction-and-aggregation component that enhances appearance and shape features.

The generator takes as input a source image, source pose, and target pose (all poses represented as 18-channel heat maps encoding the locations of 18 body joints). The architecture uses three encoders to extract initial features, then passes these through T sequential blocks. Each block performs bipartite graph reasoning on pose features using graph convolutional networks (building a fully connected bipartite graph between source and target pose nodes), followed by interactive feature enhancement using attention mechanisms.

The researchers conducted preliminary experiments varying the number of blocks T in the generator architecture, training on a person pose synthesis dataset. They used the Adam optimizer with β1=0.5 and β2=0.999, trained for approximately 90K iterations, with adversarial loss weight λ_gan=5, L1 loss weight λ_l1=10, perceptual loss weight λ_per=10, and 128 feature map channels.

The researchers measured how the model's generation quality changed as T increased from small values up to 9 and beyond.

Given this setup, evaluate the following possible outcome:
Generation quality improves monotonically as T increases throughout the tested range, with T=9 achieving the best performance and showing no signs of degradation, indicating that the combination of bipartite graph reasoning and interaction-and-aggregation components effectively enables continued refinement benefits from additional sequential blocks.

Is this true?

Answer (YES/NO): NO